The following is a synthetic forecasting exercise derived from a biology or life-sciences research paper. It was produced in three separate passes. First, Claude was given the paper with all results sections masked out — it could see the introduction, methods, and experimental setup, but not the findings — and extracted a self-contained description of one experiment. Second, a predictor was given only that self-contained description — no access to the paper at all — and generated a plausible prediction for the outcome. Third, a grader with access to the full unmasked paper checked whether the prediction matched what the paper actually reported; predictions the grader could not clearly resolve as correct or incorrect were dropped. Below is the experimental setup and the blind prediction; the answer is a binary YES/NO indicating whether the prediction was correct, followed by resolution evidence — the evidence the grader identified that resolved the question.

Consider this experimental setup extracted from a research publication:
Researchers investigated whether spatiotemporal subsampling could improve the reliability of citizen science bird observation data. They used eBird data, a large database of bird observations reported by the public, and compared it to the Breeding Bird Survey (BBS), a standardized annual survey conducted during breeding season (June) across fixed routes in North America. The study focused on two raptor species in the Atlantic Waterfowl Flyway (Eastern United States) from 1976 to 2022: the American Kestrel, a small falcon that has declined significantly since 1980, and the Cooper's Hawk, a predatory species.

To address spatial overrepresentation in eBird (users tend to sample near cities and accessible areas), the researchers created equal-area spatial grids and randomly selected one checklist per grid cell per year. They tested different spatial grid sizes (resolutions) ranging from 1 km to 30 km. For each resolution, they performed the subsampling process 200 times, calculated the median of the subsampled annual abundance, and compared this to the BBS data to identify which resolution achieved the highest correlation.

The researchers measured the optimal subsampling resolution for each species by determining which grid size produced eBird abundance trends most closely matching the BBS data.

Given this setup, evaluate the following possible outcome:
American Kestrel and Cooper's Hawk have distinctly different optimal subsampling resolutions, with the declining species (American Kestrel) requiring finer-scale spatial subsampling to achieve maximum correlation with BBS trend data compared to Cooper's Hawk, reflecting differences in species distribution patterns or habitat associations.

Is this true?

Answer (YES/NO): YES